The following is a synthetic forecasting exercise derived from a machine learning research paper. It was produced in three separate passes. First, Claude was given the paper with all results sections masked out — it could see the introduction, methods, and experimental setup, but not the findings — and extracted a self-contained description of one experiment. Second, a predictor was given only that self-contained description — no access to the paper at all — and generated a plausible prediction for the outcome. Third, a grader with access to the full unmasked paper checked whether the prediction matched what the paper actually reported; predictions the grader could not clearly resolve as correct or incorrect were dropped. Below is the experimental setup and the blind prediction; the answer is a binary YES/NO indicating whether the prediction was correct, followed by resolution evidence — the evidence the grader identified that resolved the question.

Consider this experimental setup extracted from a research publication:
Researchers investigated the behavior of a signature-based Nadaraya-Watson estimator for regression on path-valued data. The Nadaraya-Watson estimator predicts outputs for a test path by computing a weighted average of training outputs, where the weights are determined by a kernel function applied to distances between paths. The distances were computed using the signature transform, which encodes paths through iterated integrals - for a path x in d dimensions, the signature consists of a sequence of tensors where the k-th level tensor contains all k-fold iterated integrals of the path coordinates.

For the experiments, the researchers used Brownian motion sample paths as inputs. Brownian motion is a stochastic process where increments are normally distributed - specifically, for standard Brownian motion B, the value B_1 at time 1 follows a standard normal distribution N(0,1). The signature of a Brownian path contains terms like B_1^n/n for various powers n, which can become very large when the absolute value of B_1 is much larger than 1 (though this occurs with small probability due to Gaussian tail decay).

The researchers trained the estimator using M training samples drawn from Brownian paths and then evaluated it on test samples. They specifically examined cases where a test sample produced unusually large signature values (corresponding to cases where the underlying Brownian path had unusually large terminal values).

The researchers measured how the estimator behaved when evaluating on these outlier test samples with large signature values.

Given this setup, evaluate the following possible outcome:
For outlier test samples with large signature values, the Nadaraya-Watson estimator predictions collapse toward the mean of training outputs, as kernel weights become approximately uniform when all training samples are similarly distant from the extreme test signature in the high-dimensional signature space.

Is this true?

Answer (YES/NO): NO